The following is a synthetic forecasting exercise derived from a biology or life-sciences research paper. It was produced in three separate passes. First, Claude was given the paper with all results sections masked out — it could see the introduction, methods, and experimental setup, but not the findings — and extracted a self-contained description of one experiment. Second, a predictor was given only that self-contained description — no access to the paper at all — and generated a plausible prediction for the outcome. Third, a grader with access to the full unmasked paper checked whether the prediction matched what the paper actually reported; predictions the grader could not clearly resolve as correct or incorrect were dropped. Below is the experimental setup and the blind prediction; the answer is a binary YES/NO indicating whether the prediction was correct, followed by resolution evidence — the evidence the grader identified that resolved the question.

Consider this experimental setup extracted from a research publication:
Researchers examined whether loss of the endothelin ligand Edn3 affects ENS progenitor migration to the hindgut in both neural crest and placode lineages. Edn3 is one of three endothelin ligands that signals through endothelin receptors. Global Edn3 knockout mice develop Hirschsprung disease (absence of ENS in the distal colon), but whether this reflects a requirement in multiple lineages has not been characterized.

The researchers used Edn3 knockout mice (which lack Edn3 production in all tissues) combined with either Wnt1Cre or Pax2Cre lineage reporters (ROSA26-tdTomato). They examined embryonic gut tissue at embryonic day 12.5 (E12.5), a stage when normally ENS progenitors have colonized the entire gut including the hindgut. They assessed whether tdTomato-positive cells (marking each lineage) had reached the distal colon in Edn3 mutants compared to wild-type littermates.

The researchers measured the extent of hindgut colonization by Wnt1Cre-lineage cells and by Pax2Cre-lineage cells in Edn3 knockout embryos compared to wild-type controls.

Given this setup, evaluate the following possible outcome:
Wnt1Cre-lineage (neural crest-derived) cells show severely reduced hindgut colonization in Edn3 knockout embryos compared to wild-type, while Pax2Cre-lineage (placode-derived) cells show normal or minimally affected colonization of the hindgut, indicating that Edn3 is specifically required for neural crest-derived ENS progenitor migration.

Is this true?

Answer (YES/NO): NO